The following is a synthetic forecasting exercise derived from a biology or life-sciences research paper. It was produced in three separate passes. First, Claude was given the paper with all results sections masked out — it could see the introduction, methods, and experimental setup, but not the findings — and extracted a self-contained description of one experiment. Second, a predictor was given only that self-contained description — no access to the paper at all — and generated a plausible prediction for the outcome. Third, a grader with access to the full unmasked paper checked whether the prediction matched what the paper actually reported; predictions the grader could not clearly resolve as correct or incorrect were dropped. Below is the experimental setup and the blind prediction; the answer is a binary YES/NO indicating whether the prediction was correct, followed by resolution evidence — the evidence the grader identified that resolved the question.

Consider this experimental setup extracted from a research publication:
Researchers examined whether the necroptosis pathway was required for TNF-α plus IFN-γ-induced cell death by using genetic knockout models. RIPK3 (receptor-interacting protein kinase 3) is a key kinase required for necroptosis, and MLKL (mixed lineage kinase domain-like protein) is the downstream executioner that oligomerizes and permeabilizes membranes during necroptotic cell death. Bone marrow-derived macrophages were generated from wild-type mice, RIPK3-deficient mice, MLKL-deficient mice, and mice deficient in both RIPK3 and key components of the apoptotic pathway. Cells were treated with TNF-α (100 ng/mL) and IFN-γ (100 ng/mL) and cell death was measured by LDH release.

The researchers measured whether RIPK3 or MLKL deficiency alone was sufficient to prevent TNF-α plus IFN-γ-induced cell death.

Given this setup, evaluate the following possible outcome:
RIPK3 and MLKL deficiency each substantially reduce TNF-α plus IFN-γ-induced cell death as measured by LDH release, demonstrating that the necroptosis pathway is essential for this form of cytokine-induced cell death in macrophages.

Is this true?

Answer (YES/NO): NO